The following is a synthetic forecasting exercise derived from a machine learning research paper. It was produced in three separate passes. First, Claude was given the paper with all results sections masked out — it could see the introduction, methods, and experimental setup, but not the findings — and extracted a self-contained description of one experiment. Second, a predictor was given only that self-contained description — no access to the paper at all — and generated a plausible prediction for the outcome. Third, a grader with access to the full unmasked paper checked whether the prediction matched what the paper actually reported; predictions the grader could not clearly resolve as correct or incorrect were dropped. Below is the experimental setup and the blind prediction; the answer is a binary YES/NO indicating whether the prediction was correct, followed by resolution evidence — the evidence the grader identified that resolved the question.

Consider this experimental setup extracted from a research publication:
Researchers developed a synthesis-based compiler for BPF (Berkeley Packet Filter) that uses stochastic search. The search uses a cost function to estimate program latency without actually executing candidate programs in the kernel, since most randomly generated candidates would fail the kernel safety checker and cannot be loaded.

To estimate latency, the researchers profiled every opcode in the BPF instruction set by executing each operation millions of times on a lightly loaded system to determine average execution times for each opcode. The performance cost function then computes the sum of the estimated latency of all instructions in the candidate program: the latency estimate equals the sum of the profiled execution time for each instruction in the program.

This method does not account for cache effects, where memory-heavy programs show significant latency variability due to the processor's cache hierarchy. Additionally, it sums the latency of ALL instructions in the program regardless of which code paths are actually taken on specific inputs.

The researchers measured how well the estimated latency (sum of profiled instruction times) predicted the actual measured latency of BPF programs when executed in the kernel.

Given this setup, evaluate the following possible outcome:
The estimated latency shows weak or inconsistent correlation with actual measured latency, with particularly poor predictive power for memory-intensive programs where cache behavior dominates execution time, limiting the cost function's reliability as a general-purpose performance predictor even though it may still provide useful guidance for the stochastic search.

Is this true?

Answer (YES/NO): NO